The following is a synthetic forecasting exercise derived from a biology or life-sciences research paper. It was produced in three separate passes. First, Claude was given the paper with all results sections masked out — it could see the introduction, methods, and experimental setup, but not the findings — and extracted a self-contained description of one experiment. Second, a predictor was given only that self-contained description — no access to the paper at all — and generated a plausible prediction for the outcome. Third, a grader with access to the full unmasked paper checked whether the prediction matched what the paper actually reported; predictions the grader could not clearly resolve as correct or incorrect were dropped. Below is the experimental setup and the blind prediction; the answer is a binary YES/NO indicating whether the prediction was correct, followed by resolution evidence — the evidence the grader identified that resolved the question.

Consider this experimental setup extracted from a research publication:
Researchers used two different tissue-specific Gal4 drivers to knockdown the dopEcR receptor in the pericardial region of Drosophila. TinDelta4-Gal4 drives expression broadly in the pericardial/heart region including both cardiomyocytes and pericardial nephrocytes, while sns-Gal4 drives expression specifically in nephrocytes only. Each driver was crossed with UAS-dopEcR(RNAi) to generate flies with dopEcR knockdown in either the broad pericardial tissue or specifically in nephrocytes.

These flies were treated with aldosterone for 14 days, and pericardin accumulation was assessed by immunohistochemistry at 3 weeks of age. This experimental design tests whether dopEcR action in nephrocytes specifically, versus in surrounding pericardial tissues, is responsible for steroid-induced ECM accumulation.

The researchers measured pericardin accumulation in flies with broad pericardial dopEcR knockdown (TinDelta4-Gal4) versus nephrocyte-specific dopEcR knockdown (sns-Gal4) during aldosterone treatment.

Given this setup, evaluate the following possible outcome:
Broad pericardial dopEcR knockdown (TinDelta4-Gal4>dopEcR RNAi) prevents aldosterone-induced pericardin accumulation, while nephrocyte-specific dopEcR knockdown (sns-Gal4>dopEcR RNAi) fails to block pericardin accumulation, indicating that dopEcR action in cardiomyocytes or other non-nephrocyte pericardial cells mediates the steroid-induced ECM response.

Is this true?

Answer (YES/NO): YES